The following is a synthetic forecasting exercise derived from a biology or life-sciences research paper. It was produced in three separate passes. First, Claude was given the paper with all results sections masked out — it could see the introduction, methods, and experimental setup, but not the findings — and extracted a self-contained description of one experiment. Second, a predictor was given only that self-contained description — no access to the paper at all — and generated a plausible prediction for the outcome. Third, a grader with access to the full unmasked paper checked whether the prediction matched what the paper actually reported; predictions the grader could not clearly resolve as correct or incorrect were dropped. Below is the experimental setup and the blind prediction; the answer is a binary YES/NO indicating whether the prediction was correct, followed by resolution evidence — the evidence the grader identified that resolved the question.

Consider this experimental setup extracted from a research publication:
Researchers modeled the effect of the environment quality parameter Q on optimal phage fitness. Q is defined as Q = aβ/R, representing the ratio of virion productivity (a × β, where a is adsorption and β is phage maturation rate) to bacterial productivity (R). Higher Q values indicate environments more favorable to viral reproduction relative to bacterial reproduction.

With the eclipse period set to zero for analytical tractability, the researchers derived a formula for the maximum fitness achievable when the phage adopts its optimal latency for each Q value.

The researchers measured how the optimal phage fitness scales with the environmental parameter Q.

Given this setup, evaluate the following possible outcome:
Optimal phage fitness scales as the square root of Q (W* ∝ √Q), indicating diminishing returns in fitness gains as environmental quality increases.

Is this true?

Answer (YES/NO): NO